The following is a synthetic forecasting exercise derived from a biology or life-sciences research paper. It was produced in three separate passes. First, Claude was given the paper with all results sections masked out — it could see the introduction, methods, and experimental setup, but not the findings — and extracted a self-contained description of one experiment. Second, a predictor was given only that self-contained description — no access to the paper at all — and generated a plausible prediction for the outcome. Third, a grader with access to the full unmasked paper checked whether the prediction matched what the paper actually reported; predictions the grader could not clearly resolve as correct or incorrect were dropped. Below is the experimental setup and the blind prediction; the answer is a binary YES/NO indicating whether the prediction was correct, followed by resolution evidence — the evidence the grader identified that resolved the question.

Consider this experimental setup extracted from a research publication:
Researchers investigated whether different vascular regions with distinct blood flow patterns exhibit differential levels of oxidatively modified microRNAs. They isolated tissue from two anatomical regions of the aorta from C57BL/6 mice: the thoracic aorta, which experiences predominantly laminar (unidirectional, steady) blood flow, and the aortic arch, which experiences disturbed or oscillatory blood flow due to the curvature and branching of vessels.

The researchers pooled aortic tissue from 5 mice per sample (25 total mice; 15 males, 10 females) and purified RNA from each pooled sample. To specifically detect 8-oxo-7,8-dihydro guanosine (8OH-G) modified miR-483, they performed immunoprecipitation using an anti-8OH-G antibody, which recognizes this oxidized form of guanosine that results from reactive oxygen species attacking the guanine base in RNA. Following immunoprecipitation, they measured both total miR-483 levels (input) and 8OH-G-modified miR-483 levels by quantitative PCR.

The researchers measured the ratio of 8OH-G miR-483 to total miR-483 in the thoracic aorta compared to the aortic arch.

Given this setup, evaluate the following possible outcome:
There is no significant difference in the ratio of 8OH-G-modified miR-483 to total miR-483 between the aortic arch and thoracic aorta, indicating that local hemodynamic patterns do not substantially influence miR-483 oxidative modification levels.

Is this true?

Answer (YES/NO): NO